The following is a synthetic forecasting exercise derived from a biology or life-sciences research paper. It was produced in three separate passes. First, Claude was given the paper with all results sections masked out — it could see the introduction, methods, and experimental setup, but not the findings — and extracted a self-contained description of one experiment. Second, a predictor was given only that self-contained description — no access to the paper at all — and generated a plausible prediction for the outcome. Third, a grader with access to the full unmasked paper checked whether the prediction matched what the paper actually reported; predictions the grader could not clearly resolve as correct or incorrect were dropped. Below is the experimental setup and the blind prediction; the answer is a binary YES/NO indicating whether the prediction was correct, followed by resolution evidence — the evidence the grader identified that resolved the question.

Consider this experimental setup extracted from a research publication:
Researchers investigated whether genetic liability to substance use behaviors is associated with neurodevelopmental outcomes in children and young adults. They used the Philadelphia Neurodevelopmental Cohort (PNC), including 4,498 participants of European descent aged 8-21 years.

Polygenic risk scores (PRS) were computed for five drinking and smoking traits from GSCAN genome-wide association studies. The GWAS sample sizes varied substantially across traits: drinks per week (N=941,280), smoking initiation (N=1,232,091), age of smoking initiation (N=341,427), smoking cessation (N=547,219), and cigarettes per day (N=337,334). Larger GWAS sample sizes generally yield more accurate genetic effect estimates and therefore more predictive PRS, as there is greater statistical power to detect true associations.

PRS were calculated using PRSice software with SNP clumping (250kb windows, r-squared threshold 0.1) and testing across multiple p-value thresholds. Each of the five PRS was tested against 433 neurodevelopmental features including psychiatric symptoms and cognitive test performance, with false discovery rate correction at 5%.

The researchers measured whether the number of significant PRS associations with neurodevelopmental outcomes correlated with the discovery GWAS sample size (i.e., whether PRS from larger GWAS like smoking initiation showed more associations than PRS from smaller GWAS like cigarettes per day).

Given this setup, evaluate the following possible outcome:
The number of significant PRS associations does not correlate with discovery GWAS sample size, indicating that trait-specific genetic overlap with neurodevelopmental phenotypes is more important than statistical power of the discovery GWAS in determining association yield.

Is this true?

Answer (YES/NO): NO